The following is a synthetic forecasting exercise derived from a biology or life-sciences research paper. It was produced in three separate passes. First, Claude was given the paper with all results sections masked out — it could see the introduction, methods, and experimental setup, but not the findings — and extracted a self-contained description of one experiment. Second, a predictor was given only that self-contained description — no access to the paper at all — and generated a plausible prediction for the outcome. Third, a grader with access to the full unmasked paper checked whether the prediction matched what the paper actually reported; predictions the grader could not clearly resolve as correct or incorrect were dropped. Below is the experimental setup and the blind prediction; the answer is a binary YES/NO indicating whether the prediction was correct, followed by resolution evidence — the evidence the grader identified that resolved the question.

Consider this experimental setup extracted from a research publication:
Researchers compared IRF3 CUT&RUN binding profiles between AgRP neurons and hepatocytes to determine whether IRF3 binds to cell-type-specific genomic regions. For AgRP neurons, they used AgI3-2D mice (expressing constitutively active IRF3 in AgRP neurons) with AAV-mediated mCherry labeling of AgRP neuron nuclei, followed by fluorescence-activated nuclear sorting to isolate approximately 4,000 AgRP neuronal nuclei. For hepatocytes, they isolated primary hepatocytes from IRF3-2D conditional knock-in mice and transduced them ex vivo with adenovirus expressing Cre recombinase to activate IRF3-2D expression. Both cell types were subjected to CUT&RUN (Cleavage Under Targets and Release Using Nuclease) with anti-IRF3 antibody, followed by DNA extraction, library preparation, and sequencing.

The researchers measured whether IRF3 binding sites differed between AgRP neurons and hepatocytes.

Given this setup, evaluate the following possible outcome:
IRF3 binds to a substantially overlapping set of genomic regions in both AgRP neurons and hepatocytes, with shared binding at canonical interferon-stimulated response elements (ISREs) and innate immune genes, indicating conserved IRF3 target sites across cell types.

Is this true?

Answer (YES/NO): NO